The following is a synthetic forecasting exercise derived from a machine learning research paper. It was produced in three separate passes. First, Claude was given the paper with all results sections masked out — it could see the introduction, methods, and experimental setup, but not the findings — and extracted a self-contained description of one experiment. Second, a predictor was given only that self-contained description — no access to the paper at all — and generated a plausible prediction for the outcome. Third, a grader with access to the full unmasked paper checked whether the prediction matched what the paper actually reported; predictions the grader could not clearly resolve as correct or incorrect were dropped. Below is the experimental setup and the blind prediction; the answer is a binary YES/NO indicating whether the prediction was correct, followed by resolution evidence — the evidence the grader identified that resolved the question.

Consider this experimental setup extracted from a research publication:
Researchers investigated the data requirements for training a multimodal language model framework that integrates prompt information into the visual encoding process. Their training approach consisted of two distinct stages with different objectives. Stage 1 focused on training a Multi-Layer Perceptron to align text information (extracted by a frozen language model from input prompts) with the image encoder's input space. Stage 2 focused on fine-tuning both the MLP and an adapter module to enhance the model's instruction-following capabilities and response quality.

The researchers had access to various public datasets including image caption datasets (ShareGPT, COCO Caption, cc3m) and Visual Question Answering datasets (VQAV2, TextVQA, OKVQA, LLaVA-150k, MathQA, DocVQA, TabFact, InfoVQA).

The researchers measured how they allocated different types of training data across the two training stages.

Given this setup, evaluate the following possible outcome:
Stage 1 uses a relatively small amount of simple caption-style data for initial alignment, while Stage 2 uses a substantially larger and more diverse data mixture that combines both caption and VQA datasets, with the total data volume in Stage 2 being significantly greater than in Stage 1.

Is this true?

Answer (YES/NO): NO